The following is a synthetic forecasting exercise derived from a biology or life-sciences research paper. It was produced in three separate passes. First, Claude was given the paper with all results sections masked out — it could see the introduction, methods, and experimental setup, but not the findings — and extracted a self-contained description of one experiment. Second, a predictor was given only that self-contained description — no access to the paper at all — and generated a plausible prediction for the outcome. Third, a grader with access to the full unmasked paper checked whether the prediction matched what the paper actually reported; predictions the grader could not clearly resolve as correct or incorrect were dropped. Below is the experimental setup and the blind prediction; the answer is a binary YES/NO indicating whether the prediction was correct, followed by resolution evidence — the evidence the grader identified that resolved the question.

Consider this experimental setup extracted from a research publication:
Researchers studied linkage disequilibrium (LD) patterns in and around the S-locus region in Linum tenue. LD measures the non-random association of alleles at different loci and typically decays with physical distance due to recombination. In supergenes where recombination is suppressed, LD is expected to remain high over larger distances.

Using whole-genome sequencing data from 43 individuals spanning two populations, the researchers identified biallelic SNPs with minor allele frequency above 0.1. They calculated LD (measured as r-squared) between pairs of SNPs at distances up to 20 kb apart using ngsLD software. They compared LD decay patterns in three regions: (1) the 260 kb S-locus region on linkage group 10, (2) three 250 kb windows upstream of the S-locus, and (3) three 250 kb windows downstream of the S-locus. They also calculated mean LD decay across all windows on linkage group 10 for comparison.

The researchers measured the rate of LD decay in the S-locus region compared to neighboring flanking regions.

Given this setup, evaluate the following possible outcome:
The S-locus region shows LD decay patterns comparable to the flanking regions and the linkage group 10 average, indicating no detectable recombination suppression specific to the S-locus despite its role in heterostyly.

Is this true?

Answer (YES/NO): YES